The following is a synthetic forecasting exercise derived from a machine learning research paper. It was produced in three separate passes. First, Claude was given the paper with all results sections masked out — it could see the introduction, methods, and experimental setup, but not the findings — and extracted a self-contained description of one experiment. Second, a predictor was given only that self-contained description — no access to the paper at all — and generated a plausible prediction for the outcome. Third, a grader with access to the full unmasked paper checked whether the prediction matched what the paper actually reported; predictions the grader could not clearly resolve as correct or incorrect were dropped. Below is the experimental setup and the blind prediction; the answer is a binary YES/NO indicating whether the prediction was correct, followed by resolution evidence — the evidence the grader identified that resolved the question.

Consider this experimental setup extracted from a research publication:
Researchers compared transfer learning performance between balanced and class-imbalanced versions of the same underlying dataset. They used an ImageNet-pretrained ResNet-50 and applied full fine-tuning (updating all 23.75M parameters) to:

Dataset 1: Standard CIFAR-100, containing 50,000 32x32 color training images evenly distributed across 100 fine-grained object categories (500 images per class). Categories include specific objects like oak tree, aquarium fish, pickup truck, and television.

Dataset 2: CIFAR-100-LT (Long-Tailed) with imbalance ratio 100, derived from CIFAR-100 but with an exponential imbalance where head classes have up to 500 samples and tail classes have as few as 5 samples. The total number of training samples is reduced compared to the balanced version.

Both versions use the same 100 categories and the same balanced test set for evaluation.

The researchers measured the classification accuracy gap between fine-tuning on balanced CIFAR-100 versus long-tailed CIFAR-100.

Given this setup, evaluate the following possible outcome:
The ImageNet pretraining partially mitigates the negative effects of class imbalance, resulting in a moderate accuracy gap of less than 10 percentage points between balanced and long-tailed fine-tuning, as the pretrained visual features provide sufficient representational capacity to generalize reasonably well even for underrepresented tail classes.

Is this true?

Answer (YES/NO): NO